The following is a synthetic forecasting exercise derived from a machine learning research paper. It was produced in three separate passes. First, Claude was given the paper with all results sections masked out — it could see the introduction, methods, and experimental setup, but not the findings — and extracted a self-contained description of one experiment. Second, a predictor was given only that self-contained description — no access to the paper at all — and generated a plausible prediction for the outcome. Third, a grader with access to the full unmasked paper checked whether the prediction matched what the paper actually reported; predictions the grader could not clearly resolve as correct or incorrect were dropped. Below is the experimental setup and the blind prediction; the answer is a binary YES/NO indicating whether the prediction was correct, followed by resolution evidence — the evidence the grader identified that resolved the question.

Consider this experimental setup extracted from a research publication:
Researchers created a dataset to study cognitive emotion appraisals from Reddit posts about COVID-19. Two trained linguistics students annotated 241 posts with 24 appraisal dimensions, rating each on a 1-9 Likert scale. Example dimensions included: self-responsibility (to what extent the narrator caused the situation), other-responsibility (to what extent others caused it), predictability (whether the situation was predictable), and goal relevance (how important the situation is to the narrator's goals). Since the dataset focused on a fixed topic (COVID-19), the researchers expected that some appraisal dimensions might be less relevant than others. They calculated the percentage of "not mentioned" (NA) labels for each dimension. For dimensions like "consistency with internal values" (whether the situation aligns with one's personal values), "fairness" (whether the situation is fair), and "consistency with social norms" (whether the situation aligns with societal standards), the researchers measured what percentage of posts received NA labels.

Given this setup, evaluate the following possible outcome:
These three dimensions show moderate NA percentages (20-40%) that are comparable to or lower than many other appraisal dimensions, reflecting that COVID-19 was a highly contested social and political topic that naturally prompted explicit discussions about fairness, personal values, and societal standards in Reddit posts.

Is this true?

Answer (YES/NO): NO